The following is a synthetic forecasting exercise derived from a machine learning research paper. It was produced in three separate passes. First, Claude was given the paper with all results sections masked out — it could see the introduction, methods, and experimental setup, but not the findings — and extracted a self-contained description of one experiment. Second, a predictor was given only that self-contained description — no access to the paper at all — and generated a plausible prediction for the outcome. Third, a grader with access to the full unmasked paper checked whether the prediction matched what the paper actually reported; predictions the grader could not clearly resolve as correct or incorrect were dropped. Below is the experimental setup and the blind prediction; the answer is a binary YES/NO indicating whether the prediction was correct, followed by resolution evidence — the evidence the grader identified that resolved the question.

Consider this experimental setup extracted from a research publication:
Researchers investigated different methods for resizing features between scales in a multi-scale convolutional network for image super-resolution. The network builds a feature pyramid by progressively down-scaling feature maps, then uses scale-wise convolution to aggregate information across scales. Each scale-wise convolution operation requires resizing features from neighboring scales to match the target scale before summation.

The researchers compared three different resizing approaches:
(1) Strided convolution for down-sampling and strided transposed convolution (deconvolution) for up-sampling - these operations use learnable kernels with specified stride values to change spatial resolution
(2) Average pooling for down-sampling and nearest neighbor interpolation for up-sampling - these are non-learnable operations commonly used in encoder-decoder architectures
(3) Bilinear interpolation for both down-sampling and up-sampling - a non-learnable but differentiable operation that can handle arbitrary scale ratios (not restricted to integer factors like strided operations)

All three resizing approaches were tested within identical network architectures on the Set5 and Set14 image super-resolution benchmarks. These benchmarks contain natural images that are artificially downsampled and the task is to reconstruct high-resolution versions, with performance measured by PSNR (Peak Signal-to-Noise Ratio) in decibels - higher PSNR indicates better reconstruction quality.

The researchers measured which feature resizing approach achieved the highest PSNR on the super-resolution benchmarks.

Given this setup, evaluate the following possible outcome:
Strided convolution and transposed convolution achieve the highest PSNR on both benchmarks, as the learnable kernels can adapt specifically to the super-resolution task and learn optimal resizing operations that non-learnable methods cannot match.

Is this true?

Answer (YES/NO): NO